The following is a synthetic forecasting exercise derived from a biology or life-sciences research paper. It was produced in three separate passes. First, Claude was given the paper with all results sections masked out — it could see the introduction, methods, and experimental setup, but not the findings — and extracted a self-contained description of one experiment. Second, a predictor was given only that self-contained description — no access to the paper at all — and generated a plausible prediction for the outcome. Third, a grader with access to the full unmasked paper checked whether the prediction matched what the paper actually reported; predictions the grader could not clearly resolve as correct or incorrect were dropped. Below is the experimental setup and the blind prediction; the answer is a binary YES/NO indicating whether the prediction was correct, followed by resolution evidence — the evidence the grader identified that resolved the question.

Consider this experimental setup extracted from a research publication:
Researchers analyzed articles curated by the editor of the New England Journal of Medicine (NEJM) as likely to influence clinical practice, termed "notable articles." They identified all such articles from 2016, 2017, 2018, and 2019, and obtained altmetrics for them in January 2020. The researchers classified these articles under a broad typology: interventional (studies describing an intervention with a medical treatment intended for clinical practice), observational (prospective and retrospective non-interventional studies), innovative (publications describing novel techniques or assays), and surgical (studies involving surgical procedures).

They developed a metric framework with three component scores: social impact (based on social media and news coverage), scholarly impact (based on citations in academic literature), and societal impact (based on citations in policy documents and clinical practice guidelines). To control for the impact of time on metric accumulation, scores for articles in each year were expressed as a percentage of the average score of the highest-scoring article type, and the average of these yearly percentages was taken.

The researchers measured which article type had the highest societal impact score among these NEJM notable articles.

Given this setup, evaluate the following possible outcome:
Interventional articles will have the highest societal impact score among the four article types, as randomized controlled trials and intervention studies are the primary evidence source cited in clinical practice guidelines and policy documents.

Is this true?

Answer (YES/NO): NO